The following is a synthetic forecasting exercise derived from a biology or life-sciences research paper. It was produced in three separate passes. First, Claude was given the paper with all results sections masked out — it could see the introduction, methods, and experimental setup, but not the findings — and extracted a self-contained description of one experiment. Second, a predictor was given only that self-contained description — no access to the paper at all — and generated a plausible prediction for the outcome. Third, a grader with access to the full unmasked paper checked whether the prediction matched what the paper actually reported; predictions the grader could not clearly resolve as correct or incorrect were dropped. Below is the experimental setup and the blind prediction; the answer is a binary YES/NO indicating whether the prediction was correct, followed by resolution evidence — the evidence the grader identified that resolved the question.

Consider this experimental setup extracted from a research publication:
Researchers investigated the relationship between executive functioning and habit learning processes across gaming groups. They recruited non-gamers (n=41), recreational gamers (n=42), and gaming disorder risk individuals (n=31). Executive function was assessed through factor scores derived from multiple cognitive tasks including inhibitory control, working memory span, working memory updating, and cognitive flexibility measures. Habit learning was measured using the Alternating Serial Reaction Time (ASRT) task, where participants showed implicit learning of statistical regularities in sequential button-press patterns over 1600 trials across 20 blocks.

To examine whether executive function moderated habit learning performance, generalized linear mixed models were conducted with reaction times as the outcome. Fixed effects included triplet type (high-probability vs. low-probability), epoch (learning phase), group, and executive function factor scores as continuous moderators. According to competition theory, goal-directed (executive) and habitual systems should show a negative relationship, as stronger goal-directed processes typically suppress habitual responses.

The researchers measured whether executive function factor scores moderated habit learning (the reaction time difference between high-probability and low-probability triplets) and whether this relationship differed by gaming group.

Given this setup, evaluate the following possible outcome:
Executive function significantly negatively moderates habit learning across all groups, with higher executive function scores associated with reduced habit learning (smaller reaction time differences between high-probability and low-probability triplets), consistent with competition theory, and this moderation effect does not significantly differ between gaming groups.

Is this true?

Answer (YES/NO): NO